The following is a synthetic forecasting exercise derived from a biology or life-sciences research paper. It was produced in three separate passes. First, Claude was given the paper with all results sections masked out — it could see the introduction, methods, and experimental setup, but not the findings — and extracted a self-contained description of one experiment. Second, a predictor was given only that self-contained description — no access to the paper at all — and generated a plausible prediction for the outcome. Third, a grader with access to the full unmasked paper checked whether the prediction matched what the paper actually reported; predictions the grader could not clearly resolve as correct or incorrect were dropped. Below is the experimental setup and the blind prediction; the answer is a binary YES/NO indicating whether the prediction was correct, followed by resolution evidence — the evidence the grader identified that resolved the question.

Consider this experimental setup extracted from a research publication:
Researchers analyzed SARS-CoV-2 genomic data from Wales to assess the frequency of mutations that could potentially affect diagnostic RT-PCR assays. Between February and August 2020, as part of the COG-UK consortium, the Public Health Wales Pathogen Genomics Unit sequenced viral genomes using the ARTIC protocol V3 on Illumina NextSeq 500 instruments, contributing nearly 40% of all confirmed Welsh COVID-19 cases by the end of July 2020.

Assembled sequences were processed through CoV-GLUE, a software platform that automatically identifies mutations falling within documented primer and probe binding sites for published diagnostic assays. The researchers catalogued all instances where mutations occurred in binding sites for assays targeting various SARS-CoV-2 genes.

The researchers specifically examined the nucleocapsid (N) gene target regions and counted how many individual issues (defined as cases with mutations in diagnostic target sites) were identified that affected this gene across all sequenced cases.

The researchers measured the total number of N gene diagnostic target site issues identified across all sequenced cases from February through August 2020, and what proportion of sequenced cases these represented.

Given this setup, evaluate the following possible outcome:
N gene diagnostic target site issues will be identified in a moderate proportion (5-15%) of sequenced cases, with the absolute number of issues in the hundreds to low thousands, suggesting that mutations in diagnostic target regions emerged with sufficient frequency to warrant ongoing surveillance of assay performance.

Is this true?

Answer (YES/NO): YES